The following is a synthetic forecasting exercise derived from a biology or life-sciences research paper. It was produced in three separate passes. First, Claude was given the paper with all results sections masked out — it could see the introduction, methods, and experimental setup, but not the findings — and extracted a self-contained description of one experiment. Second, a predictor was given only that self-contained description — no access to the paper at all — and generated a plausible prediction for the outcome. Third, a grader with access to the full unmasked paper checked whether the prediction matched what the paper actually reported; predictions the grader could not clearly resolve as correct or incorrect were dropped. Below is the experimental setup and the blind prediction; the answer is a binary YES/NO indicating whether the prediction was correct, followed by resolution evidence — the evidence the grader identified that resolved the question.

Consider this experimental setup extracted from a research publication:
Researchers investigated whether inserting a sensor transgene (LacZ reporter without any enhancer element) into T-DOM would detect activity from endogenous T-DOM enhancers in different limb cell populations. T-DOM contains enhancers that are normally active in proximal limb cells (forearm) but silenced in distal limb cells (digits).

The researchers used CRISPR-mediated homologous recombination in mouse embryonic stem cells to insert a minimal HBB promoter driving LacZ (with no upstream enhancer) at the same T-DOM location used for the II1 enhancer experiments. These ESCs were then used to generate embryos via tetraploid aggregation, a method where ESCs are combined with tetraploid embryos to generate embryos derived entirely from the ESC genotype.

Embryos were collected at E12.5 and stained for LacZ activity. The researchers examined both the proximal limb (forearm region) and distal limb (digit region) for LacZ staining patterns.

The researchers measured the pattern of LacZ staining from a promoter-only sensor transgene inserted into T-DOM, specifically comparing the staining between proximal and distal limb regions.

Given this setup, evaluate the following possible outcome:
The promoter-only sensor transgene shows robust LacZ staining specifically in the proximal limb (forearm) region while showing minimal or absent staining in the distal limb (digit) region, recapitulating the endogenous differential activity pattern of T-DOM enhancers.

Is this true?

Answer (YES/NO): YES